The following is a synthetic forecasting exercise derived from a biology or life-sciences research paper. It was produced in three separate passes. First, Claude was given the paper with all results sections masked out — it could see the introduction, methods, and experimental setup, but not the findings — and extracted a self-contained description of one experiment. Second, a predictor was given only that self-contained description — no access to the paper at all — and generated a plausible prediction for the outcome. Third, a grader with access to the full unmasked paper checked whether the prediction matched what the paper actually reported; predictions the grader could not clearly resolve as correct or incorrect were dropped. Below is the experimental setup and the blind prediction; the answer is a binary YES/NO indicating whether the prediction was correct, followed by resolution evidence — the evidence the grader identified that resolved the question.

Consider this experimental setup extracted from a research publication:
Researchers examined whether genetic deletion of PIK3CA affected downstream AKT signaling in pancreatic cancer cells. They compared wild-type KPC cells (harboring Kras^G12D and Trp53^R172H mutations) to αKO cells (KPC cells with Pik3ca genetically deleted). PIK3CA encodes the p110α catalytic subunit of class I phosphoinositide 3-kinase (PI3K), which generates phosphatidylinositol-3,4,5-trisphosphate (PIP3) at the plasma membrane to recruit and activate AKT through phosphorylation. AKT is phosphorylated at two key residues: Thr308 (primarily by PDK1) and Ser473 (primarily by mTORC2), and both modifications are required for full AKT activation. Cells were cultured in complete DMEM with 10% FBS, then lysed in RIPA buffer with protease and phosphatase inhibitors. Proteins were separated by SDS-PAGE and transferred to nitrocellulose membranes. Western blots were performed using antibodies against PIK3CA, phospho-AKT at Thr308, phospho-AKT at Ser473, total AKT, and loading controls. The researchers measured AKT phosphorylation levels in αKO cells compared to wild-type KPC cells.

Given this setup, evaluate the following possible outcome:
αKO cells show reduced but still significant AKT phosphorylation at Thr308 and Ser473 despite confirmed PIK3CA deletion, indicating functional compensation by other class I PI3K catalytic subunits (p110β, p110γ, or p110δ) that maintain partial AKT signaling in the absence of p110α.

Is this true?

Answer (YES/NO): NO